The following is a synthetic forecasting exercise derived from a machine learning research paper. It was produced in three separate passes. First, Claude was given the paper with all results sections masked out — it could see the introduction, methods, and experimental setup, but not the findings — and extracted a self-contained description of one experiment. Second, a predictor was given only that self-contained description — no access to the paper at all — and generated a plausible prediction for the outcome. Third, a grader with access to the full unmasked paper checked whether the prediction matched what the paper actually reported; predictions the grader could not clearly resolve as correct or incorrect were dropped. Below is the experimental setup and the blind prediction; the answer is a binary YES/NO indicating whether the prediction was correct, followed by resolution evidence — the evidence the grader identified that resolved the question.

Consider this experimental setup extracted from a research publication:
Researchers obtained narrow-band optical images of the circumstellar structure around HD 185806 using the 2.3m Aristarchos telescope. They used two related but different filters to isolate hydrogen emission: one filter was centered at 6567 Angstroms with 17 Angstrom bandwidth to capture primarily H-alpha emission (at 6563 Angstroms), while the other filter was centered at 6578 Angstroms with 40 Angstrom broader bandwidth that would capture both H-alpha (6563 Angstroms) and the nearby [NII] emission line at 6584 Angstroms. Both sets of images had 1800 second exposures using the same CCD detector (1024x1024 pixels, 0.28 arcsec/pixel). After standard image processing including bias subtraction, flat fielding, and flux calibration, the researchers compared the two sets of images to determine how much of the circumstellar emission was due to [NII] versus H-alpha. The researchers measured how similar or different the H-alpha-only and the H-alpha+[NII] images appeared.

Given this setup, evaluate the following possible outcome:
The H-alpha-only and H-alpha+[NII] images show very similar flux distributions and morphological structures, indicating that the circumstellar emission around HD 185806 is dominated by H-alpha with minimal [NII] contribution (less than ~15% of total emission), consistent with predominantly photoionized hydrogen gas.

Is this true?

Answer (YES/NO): NO